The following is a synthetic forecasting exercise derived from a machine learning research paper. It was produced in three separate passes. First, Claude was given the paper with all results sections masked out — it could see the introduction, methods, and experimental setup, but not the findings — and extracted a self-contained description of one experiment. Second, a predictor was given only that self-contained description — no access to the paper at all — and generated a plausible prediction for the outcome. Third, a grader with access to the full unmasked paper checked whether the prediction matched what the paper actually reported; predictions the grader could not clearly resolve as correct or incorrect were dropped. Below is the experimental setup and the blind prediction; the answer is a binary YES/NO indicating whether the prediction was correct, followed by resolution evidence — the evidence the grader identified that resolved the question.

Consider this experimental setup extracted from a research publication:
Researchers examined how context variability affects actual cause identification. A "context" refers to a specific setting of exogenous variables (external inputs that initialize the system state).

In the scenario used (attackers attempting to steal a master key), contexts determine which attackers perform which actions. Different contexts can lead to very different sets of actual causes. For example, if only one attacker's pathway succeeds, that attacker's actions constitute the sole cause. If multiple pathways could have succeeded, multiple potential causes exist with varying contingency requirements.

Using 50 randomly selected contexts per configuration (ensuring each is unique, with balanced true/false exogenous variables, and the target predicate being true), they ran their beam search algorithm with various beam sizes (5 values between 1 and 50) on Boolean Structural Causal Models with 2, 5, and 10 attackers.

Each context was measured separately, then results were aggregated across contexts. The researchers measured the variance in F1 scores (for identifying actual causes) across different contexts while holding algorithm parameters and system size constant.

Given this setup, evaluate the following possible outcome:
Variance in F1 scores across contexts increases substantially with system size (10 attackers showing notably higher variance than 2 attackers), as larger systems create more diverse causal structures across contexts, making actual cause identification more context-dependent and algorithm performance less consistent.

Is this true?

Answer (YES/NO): NO